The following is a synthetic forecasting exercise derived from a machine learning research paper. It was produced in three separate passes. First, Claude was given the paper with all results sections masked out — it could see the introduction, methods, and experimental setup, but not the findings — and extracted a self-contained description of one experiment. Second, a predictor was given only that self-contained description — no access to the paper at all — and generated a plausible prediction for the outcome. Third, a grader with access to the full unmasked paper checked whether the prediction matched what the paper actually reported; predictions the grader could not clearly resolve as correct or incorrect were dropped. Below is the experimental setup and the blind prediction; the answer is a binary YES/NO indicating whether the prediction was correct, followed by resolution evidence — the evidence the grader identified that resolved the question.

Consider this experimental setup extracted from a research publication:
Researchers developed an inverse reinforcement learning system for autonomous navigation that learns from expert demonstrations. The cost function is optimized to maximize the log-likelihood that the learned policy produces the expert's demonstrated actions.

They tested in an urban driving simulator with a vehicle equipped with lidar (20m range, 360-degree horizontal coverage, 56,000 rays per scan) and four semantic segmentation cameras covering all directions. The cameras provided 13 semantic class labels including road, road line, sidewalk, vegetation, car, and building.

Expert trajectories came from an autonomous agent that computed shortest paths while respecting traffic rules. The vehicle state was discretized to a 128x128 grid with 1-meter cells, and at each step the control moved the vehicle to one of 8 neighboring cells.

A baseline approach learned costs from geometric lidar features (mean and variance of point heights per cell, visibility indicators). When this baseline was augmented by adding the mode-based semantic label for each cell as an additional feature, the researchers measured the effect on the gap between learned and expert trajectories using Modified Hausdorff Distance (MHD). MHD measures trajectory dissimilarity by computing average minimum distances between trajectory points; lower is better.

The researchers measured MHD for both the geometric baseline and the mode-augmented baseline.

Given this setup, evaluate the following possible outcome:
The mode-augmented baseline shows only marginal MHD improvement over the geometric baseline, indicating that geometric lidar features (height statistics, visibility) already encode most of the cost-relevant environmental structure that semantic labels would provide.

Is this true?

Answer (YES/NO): NO